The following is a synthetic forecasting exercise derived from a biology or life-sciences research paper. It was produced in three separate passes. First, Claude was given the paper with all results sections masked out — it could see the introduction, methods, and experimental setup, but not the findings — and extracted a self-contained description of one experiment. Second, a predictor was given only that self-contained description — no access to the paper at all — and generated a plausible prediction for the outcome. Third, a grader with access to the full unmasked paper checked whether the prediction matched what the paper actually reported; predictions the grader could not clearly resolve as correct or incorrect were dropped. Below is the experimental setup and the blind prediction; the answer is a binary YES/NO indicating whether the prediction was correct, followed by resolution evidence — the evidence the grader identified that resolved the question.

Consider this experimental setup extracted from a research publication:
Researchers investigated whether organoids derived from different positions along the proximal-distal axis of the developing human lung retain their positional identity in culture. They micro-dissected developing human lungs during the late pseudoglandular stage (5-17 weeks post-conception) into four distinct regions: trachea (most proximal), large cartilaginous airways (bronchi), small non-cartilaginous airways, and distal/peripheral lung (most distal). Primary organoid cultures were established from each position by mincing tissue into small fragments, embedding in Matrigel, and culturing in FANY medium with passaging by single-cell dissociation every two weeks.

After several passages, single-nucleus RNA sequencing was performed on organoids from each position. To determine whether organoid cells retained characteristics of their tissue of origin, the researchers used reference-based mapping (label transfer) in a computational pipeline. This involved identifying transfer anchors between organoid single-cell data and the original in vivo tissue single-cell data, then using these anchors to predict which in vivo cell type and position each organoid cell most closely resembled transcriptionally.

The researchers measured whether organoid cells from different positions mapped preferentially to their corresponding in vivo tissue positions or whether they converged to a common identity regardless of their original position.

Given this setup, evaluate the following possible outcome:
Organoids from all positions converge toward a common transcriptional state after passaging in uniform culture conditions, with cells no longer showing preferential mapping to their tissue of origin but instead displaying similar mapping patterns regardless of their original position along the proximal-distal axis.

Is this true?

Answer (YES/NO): NO